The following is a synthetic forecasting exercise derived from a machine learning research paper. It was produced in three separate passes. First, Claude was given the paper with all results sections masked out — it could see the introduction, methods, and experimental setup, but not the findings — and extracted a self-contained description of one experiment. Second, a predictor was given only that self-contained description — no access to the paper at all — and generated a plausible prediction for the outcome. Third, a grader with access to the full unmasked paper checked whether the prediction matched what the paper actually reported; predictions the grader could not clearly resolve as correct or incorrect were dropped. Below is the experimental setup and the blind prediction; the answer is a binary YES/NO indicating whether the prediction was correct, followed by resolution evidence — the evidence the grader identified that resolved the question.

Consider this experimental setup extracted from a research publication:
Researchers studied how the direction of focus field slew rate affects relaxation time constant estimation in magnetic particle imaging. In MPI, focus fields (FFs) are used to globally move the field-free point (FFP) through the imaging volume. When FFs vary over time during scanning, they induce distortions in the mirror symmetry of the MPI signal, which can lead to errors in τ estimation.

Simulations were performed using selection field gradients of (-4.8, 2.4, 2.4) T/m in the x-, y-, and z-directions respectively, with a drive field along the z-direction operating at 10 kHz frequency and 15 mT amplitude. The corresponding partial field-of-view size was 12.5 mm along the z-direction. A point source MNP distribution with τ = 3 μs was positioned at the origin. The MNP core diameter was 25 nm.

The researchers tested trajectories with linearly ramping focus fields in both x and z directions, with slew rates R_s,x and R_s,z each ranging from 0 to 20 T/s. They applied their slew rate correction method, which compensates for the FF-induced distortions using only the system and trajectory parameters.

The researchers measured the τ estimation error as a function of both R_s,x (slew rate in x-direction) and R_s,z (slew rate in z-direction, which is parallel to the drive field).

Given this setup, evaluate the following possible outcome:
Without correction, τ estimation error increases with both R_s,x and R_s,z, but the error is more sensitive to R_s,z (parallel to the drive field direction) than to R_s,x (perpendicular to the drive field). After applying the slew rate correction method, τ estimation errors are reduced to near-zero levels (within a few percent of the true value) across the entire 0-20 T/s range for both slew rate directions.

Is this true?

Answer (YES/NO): NO